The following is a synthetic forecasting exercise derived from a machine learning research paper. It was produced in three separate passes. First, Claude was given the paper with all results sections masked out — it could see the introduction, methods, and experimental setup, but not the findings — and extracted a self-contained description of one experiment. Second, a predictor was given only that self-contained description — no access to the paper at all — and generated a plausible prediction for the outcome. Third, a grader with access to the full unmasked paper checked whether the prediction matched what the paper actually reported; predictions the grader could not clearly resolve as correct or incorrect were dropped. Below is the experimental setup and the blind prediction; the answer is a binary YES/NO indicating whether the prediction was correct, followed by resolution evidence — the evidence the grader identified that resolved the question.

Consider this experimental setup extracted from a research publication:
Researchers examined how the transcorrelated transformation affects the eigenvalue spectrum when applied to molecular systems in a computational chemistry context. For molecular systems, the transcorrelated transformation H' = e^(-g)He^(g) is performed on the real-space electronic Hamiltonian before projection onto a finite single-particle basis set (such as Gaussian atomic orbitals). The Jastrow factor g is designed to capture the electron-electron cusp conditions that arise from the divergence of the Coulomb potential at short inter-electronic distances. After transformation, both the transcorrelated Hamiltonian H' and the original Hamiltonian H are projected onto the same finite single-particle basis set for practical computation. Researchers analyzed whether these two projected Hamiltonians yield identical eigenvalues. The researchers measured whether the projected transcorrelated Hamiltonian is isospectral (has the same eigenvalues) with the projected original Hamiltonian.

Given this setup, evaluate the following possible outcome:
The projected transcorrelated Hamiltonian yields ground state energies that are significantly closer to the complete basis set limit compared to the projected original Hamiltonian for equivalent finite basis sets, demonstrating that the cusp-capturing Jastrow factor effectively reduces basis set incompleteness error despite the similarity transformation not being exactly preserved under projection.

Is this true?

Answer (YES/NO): YES